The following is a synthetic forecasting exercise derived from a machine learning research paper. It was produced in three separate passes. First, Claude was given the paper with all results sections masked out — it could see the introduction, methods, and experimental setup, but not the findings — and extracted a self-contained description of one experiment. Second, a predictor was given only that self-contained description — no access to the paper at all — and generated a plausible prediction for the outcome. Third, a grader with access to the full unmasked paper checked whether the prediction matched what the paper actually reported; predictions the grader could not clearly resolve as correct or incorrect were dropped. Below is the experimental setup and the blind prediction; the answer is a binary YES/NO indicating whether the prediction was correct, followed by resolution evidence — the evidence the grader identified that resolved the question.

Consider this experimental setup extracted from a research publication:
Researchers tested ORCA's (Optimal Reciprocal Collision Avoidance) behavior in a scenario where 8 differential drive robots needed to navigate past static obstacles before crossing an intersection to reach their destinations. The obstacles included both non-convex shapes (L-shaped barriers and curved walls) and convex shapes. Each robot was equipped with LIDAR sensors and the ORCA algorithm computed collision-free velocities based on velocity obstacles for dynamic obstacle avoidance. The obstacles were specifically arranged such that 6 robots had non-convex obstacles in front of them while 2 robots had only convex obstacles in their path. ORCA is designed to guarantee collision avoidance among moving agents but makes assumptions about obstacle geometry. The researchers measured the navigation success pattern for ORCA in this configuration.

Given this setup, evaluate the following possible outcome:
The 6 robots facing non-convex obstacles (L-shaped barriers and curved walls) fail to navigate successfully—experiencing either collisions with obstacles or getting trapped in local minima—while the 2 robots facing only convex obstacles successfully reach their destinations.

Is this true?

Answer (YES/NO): YES